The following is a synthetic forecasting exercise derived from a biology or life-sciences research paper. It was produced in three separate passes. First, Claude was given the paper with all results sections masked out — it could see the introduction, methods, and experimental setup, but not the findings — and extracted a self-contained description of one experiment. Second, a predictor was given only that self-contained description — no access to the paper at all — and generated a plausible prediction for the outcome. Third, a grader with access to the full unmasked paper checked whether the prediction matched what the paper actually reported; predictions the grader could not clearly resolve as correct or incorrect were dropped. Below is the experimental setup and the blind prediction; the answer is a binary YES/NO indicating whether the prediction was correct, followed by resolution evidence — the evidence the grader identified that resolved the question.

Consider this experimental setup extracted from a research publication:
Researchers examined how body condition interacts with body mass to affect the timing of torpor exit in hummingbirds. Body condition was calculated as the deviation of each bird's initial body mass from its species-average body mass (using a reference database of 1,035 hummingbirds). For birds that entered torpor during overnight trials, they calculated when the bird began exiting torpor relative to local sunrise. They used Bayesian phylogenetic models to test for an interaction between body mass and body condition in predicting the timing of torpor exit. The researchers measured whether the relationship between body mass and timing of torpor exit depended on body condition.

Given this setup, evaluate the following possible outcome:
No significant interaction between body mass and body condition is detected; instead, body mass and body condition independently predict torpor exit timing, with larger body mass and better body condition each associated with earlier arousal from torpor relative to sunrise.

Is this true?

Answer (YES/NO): NO